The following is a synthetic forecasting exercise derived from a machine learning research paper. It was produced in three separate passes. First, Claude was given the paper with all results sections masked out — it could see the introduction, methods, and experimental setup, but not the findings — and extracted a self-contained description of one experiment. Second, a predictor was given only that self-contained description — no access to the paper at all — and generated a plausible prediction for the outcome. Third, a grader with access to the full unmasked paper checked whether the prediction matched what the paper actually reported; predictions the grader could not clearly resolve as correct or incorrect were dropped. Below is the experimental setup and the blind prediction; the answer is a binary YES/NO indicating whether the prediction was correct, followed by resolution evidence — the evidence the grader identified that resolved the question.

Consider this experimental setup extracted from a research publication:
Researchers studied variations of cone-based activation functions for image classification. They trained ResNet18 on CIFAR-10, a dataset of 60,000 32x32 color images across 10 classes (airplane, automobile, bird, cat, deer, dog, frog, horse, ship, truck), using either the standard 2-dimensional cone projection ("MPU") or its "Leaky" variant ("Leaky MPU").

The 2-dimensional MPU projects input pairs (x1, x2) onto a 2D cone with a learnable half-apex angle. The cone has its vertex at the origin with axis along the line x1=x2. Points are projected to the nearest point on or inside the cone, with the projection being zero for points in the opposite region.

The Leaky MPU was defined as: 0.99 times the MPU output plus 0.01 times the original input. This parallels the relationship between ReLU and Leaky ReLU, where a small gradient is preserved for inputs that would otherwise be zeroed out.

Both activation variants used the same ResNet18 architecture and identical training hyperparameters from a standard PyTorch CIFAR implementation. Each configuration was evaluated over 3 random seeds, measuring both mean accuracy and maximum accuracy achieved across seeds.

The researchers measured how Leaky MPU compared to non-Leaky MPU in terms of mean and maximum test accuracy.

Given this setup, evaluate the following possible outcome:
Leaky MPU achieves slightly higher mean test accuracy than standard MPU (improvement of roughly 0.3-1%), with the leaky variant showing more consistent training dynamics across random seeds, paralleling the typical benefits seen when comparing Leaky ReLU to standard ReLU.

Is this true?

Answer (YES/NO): NO